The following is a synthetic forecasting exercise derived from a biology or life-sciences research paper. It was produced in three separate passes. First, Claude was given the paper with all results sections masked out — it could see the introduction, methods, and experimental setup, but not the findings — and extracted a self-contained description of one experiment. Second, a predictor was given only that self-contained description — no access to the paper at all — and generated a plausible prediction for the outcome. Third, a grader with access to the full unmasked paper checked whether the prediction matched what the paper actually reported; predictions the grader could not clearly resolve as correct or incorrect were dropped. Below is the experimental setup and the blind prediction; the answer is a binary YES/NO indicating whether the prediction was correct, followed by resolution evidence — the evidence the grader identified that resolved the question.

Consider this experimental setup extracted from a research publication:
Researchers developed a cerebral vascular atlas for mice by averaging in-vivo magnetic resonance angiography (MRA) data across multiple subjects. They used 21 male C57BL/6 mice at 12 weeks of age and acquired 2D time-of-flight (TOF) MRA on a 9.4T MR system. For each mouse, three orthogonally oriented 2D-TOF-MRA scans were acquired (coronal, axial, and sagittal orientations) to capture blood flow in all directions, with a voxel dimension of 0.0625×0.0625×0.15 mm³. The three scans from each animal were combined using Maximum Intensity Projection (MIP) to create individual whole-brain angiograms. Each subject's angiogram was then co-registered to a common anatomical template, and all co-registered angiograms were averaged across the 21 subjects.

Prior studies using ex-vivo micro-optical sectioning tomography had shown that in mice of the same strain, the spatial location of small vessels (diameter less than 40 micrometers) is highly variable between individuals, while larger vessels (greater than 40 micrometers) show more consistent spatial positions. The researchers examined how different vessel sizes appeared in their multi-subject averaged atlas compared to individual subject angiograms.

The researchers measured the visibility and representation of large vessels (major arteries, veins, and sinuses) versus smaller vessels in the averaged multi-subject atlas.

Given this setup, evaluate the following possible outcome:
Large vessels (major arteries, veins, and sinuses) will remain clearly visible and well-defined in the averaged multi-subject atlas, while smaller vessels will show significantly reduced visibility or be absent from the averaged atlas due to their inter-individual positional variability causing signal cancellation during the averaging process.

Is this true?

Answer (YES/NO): YES